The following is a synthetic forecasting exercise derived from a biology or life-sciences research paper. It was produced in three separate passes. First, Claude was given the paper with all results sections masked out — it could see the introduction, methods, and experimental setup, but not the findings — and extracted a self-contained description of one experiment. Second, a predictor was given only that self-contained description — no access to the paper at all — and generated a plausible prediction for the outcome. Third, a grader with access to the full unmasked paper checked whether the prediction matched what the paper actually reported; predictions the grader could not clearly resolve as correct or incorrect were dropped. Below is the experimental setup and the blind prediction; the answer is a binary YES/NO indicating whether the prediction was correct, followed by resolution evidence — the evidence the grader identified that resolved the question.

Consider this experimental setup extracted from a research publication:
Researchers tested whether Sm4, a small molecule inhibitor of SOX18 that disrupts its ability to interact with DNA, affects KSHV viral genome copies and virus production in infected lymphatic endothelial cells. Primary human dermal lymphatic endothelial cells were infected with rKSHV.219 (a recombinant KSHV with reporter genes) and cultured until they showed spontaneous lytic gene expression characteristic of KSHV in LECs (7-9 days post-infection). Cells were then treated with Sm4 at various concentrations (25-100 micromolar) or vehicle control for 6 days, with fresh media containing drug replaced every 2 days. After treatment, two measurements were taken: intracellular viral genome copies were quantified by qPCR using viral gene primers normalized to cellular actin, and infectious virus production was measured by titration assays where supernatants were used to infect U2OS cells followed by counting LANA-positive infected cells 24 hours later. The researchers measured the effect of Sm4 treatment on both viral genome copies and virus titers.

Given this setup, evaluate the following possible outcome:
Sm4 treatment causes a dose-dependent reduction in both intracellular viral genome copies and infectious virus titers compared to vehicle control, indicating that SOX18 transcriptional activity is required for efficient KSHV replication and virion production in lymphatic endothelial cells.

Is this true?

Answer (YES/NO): YES